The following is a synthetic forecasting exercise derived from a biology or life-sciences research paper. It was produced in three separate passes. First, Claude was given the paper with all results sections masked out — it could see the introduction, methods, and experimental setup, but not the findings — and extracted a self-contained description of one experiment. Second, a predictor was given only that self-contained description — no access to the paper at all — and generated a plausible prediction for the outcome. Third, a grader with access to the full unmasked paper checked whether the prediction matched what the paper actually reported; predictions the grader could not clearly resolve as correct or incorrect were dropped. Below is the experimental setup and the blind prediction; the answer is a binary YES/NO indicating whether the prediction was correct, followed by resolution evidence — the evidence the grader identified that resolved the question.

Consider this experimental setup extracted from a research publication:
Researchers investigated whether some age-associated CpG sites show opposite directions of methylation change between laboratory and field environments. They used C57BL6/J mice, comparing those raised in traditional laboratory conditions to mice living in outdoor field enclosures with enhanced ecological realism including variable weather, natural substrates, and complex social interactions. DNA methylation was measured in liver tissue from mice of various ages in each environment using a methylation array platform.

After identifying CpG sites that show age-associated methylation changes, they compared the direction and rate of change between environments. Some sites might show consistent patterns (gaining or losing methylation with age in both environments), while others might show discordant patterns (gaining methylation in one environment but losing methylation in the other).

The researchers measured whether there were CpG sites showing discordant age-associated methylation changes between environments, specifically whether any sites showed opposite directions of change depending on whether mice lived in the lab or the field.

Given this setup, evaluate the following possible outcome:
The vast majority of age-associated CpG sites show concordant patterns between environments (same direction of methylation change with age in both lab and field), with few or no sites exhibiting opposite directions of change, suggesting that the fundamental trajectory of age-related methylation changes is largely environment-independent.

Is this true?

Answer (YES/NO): NO